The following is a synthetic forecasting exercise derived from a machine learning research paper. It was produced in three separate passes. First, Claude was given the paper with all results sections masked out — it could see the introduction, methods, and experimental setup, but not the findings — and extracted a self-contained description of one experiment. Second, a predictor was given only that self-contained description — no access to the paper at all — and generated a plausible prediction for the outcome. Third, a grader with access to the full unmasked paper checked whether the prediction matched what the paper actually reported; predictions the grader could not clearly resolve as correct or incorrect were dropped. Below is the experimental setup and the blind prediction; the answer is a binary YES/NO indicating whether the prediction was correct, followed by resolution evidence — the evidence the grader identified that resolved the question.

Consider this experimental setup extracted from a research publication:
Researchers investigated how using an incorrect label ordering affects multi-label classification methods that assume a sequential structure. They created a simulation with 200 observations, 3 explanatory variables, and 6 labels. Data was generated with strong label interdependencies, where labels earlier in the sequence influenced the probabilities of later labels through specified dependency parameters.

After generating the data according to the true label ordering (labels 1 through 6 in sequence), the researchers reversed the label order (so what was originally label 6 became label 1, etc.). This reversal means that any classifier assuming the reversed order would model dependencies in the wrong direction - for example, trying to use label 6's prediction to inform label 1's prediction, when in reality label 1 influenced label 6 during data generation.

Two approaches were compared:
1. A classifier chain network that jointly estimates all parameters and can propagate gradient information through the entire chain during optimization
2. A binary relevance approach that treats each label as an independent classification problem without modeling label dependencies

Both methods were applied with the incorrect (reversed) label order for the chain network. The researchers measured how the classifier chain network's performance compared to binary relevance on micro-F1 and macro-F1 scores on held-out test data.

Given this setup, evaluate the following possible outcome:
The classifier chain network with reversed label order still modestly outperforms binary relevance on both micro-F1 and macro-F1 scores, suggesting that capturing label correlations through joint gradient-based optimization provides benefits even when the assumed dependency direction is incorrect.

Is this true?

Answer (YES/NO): YES